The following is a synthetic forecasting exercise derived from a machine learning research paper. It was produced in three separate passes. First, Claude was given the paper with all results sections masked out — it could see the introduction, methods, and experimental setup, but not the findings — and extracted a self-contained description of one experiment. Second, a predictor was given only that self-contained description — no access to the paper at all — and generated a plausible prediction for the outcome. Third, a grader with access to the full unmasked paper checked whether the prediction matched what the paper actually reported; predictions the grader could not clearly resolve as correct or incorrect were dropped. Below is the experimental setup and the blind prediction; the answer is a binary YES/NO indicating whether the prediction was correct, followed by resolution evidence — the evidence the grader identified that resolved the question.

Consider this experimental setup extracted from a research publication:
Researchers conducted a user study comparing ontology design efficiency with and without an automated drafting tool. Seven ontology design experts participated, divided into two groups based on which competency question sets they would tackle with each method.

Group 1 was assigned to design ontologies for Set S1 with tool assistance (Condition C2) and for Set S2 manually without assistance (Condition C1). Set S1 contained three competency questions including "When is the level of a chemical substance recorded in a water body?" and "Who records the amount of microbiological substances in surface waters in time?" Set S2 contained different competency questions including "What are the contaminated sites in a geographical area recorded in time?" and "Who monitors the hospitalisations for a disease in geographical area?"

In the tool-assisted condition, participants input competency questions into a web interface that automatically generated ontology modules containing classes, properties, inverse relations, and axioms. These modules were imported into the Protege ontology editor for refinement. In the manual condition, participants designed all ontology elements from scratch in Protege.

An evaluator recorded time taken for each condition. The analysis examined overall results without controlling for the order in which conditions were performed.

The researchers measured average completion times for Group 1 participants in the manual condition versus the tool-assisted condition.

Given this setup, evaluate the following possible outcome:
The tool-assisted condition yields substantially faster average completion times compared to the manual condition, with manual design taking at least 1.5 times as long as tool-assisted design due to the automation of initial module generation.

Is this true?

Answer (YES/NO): NO